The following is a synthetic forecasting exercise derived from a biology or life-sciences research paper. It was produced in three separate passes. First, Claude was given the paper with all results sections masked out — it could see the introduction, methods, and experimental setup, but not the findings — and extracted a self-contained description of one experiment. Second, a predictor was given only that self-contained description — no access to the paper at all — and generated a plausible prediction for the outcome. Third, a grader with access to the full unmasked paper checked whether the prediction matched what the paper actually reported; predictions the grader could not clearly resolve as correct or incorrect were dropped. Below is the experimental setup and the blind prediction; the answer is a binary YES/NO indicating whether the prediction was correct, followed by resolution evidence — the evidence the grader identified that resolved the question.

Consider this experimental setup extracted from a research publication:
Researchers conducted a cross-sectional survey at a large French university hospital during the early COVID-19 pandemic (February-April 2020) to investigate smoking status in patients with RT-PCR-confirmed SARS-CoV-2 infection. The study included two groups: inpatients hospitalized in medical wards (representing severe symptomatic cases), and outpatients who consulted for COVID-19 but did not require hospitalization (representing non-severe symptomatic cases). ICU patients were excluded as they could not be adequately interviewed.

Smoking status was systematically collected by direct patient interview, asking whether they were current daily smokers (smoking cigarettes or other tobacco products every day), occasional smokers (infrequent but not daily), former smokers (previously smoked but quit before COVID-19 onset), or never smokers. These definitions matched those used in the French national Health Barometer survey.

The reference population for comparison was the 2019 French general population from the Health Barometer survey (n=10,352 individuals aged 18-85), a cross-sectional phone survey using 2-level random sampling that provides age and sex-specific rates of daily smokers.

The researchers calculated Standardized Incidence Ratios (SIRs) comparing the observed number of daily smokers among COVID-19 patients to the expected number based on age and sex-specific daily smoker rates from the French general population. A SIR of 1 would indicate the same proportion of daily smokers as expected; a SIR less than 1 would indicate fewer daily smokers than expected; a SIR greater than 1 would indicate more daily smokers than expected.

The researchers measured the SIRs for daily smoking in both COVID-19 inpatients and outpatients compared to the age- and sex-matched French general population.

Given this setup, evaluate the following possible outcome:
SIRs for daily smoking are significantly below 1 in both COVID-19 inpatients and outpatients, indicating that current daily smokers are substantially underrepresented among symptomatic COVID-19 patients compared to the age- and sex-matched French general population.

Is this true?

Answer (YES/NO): YES